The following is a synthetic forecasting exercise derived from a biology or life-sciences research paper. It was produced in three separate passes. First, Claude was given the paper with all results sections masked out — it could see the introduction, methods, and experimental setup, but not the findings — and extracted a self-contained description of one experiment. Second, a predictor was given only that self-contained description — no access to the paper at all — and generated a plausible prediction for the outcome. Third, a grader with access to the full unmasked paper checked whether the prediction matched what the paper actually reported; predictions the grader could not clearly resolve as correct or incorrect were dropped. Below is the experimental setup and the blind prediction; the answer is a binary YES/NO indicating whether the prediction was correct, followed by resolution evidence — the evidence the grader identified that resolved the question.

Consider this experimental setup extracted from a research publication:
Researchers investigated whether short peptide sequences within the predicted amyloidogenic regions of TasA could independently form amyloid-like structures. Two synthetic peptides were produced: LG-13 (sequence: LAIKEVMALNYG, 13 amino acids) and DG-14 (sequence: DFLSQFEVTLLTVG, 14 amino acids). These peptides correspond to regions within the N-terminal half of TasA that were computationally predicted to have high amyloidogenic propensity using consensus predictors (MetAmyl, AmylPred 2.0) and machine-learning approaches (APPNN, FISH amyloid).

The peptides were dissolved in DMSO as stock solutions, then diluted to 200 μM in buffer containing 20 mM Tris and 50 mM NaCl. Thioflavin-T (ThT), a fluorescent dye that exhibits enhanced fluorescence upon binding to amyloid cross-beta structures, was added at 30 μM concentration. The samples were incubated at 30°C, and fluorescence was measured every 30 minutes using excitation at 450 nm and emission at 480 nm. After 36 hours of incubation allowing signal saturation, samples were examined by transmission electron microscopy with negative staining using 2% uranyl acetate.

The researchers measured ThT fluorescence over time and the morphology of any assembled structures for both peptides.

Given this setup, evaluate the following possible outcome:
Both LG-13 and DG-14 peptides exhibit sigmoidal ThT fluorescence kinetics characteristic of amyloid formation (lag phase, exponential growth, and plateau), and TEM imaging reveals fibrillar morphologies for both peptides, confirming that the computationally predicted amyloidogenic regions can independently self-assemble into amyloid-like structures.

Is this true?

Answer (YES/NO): NO